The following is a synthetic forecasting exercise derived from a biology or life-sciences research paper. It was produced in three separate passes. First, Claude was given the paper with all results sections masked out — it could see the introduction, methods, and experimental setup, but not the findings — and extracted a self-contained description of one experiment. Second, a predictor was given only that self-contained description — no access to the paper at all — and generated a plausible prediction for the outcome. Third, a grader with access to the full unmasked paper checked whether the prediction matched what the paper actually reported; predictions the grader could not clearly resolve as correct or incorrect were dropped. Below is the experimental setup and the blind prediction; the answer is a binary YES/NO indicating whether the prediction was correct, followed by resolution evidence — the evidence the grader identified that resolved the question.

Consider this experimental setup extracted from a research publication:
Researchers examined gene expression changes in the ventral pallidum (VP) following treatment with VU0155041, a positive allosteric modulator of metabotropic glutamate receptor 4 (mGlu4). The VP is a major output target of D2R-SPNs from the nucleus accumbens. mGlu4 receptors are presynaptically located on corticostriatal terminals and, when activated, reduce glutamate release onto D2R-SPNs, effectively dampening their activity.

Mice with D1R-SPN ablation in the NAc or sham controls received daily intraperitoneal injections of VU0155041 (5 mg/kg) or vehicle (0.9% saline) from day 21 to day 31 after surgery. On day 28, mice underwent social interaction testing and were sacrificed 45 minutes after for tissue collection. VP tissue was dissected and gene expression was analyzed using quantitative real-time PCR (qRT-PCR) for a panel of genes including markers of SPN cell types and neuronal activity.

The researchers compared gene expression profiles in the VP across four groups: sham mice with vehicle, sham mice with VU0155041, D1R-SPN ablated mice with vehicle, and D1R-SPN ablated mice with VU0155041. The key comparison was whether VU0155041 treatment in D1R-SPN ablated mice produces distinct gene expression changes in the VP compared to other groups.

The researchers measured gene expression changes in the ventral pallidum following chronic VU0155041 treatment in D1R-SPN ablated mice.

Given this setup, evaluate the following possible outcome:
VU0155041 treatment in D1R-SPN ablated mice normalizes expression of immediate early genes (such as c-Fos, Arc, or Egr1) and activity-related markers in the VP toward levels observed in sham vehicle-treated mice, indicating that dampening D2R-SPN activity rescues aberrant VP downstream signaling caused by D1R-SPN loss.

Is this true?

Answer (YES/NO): NO